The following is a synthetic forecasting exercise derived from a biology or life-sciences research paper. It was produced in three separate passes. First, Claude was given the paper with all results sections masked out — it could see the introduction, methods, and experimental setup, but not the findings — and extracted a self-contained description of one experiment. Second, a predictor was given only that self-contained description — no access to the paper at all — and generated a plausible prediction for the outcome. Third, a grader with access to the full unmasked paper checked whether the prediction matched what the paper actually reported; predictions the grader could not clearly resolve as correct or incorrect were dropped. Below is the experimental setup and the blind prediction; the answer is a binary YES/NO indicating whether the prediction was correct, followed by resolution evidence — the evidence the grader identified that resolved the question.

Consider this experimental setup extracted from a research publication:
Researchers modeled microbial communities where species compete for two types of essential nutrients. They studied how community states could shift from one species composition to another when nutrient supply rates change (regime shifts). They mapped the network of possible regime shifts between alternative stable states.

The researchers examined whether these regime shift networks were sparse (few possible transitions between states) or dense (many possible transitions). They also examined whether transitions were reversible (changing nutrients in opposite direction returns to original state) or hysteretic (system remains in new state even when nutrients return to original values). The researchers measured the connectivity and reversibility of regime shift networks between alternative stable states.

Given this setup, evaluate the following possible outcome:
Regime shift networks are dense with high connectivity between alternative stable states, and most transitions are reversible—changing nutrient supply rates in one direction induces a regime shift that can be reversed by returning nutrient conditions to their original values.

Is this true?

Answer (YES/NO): NO